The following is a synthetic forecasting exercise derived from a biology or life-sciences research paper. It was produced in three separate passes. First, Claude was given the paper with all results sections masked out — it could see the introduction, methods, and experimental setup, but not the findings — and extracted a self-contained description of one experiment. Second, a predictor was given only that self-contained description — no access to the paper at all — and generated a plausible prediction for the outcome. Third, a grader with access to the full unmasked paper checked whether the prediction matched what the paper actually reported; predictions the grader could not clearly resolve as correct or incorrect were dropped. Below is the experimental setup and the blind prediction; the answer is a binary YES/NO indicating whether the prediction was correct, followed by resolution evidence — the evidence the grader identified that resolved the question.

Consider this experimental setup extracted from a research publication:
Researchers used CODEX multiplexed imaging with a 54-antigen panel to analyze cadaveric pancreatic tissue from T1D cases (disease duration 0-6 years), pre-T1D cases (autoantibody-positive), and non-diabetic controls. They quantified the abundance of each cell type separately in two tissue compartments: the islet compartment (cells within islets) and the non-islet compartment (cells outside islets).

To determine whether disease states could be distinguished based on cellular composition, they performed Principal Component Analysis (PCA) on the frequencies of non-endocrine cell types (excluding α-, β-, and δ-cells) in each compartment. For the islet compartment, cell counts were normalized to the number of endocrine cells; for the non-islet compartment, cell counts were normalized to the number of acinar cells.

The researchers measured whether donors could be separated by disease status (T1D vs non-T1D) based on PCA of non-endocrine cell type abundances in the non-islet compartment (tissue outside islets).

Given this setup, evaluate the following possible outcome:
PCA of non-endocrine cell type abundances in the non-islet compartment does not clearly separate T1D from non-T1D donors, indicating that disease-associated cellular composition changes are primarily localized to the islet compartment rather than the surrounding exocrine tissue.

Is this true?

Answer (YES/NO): NO